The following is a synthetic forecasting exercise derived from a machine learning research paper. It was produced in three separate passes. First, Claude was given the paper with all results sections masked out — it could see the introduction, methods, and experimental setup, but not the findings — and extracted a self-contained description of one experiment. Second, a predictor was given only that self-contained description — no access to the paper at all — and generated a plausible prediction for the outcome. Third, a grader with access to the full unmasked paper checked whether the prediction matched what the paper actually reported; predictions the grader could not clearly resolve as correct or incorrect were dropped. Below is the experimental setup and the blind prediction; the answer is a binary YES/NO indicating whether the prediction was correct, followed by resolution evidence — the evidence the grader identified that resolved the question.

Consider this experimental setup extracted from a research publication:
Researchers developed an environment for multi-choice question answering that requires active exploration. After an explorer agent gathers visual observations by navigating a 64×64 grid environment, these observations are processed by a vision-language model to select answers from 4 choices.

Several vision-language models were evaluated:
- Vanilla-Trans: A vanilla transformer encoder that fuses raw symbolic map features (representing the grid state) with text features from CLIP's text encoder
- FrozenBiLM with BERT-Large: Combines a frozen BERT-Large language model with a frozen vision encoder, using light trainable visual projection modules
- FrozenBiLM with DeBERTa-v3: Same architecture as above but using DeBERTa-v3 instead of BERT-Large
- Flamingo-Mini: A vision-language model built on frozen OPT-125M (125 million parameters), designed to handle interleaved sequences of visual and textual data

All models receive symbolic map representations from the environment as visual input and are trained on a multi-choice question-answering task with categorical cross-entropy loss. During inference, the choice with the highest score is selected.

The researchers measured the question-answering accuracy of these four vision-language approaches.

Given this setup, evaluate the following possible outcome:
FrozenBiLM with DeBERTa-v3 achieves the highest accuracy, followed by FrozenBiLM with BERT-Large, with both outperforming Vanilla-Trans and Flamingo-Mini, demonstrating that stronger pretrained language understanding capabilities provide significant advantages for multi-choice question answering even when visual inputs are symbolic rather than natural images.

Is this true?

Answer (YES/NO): NO